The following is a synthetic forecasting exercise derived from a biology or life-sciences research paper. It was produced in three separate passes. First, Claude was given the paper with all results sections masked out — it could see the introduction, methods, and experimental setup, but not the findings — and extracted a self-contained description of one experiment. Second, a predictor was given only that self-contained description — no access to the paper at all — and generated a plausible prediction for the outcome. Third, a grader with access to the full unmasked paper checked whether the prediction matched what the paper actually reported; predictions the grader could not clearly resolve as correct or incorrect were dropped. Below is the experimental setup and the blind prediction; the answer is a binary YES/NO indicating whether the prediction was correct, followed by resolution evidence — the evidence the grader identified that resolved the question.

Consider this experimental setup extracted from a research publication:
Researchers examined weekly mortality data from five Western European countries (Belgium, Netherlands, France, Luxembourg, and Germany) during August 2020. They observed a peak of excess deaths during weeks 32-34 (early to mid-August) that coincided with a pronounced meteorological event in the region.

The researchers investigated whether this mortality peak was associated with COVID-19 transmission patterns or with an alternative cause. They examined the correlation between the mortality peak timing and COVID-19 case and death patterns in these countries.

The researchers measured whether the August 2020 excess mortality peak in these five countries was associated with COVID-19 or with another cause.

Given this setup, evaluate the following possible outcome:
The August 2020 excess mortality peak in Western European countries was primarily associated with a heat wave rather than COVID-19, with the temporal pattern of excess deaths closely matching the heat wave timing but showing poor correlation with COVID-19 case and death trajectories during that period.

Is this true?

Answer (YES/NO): YES